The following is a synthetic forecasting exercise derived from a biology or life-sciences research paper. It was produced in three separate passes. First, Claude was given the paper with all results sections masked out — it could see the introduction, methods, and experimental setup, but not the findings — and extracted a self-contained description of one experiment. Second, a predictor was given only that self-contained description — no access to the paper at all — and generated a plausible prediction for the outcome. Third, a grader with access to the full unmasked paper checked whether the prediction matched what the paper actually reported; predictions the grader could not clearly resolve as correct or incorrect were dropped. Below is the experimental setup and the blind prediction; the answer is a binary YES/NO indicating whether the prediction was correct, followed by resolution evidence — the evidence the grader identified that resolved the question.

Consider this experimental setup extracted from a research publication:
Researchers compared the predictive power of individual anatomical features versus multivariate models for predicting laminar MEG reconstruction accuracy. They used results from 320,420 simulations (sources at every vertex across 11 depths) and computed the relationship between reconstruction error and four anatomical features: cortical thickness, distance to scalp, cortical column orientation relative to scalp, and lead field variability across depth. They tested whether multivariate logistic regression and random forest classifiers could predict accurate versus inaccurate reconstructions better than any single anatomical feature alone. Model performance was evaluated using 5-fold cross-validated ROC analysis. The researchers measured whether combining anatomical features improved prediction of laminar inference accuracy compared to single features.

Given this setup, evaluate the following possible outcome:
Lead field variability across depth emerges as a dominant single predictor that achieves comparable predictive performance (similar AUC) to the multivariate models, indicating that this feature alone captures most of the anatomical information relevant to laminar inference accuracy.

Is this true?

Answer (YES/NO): NO